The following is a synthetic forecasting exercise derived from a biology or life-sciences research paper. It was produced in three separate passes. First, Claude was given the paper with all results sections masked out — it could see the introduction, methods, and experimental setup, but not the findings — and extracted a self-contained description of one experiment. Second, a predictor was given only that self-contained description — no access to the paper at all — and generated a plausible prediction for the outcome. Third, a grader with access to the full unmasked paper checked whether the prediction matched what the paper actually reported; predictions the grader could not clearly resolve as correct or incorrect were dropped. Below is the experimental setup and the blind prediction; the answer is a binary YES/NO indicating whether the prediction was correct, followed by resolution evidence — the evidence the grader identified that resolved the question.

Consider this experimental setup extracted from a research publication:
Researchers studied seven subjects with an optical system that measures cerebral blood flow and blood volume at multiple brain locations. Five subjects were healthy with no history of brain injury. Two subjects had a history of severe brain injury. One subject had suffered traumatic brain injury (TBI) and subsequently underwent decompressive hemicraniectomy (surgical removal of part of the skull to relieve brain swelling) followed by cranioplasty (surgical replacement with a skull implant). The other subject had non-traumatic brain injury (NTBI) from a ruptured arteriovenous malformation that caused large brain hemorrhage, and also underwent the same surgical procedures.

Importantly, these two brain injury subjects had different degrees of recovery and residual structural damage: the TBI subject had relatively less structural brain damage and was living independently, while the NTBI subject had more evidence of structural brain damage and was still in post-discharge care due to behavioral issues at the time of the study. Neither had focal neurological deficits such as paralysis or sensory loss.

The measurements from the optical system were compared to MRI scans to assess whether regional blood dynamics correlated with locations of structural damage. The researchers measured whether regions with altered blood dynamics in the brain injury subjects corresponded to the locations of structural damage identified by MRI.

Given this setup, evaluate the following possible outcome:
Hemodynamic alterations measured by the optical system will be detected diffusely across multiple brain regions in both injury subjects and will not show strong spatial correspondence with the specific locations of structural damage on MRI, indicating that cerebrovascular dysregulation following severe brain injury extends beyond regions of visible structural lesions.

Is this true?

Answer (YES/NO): NO